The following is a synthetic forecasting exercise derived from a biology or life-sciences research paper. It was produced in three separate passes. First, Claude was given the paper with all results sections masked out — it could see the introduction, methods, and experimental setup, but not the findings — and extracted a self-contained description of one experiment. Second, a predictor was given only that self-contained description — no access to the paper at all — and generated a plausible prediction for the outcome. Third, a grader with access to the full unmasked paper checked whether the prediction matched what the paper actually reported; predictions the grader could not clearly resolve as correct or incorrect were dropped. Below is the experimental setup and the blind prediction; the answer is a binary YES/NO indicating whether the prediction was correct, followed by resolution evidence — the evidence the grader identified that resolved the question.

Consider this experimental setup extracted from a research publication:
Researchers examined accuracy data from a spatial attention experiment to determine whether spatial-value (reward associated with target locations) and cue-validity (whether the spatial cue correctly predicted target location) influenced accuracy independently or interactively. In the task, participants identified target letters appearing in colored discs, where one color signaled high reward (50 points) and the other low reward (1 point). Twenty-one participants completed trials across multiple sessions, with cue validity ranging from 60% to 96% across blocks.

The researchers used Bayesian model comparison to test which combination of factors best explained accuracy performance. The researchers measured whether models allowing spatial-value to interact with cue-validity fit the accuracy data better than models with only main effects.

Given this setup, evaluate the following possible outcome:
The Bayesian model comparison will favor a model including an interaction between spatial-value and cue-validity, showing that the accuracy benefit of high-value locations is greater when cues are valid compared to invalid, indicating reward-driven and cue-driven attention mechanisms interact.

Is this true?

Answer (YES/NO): NO